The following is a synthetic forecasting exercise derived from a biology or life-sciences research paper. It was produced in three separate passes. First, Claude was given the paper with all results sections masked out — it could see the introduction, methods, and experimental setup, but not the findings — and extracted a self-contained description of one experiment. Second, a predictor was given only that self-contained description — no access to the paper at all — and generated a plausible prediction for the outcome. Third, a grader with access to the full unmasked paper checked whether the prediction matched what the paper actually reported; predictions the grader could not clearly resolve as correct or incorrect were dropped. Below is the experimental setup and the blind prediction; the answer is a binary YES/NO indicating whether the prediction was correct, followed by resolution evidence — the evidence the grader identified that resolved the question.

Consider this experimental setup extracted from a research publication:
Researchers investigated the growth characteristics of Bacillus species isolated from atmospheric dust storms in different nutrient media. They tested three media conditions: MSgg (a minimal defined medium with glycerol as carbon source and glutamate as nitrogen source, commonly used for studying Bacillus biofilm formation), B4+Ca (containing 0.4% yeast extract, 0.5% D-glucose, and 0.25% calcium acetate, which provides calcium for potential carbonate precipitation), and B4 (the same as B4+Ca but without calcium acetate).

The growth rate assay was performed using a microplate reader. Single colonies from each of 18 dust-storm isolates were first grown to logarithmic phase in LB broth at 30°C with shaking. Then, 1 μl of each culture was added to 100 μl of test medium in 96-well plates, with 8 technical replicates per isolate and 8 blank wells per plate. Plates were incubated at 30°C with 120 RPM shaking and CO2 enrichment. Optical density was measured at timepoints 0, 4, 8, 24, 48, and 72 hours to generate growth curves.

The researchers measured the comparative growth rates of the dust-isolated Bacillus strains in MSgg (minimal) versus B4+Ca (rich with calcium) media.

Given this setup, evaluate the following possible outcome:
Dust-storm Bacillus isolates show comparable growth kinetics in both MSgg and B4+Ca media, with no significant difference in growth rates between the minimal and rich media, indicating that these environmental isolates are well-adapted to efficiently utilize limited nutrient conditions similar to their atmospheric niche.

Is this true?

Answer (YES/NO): NO